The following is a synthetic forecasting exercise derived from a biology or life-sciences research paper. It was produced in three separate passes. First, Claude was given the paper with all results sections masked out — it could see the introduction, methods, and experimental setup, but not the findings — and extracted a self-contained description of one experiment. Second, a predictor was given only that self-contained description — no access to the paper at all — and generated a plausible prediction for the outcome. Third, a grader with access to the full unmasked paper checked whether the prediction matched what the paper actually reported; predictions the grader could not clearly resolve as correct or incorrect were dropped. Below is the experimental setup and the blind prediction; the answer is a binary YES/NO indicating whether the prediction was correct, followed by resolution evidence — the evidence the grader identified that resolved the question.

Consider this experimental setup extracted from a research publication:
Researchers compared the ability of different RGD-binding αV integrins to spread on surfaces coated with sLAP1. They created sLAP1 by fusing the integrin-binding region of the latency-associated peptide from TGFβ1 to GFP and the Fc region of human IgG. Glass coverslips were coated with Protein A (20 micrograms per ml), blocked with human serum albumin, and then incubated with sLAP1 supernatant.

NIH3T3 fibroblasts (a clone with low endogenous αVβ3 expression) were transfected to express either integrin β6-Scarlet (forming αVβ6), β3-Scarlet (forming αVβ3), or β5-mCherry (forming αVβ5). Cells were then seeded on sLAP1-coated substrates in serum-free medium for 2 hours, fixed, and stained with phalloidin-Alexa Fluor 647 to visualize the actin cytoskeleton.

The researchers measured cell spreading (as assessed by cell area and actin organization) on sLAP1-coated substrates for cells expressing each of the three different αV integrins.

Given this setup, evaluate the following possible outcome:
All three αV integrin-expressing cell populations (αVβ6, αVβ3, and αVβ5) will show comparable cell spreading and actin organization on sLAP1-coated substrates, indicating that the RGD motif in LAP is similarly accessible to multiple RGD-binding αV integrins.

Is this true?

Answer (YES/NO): NO